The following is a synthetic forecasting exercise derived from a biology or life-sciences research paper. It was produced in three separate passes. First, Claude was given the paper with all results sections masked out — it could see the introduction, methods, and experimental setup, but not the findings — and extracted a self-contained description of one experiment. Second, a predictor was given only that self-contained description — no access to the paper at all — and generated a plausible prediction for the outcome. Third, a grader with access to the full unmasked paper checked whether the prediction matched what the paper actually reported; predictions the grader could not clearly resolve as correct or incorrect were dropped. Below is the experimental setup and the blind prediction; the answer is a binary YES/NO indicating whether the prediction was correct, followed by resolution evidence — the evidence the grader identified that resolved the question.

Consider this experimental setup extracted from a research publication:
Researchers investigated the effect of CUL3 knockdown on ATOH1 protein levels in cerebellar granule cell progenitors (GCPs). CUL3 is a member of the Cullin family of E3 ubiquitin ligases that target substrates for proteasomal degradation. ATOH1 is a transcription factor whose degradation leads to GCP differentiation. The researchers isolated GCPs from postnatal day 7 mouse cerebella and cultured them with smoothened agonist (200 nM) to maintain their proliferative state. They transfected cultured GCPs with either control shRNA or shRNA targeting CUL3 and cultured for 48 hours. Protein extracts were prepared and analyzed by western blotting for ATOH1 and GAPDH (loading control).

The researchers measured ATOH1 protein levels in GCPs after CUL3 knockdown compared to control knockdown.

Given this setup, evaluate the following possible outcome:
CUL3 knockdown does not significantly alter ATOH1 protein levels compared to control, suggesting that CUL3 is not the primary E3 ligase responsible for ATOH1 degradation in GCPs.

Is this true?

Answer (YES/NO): NO